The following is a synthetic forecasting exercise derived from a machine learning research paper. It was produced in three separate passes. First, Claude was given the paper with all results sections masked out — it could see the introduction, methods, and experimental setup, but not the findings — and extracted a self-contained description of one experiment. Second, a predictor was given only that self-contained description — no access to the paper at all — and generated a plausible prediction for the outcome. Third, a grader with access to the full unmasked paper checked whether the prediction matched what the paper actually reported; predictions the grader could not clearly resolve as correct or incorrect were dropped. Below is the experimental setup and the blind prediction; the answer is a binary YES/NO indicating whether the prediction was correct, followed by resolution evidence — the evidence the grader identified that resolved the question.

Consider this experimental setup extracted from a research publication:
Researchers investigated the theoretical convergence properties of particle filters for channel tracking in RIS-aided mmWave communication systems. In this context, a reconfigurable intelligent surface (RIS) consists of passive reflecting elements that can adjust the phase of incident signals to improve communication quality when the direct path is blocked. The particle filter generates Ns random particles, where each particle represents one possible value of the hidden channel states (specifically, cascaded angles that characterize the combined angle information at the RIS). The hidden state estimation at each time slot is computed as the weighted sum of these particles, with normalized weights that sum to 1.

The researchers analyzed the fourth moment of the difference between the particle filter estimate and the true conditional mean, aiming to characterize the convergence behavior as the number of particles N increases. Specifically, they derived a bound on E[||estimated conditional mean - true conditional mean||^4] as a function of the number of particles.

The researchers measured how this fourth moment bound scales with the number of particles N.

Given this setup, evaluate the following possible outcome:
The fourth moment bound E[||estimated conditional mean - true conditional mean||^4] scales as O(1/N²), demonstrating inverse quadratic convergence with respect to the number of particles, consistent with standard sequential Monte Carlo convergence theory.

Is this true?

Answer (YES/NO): YES